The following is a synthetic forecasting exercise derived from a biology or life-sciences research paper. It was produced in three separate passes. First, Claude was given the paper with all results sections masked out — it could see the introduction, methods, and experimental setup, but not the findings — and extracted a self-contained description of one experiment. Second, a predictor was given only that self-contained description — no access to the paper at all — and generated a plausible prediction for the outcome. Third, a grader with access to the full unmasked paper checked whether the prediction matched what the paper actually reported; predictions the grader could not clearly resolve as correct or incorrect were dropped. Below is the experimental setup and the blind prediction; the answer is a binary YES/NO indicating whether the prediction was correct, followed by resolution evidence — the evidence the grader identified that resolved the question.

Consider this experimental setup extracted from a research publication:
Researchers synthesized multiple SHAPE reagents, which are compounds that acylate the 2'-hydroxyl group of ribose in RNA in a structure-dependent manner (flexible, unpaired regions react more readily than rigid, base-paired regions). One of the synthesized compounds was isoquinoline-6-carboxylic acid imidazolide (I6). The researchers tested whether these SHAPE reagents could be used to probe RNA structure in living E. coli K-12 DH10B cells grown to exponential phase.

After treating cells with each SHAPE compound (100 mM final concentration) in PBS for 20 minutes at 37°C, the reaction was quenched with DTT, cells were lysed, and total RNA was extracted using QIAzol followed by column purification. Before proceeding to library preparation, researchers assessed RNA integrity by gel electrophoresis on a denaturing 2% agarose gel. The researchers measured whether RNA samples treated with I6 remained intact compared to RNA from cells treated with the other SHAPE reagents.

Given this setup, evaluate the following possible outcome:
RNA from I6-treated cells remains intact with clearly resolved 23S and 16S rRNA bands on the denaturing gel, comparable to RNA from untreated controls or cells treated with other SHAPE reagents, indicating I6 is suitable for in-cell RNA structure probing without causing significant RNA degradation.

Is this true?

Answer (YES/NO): NO